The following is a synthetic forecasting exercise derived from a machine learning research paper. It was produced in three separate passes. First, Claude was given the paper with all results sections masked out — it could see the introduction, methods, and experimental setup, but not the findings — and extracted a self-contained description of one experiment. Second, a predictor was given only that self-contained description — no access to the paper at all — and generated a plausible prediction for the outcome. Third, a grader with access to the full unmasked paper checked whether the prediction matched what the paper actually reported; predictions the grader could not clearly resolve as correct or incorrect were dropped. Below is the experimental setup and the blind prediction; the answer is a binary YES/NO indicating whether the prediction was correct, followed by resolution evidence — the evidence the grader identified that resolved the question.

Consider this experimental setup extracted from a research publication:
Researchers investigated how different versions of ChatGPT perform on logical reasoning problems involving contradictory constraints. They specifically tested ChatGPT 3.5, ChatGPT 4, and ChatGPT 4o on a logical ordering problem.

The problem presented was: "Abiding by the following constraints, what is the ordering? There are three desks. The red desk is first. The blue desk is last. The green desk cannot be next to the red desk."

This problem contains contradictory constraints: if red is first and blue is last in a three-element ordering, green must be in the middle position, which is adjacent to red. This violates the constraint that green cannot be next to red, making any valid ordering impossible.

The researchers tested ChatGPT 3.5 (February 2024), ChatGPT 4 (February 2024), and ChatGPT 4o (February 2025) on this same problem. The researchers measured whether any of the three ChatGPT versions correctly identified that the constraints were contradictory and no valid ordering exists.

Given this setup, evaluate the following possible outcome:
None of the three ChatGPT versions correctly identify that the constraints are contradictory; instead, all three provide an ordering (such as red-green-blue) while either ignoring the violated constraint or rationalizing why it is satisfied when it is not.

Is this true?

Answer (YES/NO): YES